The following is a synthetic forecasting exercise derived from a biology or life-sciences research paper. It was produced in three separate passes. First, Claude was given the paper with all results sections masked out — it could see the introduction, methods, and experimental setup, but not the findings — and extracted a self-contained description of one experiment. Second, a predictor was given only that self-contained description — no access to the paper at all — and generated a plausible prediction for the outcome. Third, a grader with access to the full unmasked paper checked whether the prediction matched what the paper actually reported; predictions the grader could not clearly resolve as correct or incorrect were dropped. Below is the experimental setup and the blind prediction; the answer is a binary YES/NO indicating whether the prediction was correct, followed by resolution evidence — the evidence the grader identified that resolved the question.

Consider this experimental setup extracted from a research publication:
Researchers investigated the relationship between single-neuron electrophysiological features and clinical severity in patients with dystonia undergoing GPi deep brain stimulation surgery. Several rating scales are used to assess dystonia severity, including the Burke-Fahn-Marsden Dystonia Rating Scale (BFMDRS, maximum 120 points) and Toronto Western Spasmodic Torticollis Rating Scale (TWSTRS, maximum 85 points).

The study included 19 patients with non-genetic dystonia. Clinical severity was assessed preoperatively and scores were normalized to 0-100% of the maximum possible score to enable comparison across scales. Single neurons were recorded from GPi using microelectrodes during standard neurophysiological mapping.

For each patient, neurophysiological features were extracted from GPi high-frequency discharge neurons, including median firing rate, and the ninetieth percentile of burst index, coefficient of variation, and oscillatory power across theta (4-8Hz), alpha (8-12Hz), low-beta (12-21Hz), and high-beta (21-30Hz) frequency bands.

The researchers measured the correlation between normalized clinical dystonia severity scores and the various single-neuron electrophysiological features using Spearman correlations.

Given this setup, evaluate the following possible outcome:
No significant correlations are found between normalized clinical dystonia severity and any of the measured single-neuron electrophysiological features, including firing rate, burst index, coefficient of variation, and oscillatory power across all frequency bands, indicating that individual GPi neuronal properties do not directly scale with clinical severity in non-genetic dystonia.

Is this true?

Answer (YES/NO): NO